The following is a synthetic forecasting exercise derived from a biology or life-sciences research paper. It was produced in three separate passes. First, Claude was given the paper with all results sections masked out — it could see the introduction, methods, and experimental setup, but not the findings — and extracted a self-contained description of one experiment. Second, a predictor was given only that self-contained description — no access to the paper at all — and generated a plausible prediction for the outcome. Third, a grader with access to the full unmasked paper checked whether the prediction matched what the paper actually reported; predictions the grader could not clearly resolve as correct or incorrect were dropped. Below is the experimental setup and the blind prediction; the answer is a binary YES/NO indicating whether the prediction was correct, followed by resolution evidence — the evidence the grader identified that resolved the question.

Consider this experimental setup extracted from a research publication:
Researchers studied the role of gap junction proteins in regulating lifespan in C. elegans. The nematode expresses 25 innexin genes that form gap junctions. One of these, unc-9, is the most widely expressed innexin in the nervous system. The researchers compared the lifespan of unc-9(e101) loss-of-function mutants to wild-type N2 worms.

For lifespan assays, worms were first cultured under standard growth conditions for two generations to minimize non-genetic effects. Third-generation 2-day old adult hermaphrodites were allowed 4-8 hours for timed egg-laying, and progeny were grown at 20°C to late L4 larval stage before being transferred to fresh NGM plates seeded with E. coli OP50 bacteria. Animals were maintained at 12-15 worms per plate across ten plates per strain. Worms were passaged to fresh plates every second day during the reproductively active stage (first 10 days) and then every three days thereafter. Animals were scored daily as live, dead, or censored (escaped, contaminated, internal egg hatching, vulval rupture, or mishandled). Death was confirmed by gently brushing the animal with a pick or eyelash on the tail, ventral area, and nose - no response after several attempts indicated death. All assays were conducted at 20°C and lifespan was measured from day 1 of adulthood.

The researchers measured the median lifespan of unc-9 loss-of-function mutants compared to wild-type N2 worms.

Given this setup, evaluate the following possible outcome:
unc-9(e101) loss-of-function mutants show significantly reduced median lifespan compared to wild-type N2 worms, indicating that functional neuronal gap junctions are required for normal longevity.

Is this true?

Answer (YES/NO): NO